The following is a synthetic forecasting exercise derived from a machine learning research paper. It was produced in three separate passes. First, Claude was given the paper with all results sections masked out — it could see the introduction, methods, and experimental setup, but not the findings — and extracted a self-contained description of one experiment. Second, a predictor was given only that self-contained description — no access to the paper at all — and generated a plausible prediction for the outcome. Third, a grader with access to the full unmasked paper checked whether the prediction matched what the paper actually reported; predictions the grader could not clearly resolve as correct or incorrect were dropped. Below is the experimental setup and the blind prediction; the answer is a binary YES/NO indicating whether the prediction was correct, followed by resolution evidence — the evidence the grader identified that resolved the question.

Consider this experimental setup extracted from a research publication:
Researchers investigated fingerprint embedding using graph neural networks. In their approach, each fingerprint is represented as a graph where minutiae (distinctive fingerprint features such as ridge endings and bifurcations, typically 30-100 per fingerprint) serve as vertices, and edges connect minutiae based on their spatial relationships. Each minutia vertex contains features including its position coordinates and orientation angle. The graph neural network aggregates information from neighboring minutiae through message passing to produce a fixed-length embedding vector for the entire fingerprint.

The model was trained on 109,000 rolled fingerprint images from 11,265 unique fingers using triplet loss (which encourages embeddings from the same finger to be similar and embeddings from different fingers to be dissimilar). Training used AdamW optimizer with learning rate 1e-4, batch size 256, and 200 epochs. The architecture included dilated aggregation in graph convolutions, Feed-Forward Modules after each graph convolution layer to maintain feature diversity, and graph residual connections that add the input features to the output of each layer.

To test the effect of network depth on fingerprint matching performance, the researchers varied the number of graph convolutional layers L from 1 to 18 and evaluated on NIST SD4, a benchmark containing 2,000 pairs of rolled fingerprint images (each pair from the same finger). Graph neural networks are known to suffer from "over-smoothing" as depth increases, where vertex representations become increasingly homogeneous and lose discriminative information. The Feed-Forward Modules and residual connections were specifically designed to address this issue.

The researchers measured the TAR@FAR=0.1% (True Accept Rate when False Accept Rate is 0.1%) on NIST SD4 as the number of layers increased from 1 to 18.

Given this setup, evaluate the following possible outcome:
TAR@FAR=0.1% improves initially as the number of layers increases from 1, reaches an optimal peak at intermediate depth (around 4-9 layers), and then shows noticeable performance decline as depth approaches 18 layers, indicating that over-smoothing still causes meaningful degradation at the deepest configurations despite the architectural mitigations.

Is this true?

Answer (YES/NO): NO